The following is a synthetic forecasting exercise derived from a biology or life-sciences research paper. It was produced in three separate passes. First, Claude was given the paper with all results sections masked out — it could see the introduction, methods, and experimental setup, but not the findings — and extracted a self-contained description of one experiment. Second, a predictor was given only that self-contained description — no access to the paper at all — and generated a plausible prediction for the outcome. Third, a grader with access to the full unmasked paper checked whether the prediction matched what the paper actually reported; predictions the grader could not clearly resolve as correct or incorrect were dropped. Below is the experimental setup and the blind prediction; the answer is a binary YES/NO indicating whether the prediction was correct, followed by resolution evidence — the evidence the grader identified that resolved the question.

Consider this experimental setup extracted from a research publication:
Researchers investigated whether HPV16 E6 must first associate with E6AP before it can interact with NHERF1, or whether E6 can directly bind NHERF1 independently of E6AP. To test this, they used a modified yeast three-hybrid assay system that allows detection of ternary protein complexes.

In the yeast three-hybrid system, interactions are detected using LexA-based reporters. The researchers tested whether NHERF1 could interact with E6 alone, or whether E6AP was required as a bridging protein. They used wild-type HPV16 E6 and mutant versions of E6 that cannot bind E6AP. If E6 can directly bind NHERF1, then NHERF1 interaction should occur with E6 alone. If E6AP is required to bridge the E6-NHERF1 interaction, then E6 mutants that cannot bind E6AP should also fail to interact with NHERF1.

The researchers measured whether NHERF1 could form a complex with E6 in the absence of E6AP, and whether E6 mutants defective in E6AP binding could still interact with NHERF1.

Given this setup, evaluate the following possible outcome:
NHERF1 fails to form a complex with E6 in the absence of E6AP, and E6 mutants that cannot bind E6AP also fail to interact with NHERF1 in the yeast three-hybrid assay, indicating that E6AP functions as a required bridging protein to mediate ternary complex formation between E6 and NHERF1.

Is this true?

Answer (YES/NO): NO